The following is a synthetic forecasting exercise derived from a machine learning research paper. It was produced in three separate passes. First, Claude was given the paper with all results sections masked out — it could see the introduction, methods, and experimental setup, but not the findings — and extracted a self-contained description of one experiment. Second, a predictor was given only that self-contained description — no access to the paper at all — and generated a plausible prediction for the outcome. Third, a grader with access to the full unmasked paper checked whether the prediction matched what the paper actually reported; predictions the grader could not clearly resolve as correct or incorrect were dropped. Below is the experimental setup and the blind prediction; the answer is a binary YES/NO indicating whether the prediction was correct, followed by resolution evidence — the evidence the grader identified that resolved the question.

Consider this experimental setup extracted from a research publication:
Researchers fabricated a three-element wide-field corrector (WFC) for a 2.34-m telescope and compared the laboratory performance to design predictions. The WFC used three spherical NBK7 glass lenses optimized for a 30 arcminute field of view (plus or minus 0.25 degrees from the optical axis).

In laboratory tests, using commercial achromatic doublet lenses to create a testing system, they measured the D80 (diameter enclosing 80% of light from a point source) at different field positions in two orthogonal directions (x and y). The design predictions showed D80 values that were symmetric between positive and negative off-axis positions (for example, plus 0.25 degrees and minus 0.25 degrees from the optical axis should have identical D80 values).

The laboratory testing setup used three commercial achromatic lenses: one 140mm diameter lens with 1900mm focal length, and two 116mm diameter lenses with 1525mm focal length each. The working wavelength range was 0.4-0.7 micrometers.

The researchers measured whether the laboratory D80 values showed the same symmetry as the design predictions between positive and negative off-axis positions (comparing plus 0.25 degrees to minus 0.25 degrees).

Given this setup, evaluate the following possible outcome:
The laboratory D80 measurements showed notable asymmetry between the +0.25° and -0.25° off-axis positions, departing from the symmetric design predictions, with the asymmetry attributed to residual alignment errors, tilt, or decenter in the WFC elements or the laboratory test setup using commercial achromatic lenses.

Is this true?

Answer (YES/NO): NO